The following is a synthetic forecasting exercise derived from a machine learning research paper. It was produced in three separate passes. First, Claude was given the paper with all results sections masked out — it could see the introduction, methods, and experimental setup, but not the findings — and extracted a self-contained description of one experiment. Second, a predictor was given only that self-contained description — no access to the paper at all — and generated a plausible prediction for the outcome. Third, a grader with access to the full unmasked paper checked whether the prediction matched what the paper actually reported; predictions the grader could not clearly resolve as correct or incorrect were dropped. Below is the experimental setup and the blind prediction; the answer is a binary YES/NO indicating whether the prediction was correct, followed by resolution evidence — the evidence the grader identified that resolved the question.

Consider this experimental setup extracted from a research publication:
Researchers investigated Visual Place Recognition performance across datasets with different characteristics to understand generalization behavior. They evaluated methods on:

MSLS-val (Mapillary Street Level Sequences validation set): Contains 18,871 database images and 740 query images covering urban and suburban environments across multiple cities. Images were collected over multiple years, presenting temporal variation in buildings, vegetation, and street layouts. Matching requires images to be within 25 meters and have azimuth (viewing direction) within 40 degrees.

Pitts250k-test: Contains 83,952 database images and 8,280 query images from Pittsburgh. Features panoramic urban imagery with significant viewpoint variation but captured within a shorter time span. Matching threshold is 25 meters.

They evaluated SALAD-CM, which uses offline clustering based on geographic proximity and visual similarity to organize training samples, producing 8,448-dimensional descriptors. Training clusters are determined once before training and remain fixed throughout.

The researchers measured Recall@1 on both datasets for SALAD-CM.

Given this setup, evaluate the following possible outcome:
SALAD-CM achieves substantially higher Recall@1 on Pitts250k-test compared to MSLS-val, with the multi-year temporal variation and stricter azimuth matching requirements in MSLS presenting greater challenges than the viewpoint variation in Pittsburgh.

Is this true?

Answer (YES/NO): NO